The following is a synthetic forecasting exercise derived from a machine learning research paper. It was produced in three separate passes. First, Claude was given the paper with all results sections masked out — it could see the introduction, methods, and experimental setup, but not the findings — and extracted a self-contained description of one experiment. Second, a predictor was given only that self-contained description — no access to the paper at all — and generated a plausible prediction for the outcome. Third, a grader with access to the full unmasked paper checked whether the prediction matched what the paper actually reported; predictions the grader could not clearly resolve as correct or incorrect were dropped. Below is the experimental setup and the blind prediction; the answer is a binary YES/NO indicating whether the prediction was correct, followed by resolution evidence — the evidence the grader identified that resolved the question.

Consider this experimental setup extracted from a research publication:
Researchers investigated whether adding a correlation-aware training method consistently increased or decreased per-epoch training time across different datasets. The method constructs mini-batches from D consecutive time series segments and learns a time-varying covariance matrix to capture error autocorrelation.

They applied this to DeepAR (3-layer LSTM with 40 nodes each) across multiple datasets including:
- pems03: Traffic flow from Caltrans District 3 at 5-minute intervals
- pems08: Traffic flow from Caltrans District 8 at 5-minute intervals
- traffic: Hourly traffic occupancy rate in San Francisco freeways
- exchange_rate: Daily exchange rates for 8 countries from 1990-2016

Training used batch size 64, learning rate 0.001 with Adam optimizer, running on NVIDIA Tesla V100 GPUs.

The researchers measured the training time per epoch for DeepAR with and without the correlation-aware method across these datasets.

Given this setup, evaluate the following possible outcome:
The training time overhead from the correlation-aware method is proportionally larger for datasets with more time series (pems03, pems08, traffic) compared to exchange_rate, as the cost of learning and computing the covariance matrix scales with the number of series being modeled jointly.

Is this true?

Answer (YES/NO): NO